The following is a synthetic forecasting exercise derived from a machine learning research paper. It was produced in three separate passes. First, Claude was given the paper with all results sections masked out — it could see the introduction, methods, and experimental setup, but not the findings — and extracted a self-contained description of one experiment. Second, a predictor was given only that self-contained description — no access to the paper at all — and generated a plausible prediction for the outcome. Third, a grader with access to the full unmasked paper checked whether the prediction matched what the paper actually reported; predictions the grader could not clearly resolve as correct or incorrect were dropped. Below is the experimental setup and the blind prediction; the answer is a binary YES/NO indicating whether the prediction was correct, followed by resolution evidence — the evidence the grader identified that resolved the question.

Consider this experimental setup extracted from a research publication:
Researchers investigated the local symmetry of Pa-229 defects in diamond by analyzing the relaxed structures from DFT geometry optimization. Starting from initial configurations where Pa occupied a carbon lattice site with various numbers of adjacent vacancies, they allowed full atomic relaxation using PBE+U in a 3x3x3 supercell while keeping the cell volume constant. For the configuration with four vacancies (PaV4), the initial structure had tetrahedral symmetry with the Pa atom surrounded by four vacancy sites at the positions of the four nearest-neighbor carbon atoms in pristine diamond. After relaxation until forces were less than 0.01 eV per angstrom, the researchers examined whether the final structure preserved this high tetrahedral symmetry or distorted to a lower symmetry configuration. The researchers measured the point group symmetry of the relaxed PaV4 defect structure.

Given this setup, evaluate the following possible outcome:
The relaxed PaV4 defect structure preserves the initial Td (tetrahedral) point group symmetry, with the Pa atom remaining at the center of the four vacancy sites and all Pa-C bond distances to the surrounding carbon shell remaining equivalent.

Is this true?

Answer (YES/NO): NO